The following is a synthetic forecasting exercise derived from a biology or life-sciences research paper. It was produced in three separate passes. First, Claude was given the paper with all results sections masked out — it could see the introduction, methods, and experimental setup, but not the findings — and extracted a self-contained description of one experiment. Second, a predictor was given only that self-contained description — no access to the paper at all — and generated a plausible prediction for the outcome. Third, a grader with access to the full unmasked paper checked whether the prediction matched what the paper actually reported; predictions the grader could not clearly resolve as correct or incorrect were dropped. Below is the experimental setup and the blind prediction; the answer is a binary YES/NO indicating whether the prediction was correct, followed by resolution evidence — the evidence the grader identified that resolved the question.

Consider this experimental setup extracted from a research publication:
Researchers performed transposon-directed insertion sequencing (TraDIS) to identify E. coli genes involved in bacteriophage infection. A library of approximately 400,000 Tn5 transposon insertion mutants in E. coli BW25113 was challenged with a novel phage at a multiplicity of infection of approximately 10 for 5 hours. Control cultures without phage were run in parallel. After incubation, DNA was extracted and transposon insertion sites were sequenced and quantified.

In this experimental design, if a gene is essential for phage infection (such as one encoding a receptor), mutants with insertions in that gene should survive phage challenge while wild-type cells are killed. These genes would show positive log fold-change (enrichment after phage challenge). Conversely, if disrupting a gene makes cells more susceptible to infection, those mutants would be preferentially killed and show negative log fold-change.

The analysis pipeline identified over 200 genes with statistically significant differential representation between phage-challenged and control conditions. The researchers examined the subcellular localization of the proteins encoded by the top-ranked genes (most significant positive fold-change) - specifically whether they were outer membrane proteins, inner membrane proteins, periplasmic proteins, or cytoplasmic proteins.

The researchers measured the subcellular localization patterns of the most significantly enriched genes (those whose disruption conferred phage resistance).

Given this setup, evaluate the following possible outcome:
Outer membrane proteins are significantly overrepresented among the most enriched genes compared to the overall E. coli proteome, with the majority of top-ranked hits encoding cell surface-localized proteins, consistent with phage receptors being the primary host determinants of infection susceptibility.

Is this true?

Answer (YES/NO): NO